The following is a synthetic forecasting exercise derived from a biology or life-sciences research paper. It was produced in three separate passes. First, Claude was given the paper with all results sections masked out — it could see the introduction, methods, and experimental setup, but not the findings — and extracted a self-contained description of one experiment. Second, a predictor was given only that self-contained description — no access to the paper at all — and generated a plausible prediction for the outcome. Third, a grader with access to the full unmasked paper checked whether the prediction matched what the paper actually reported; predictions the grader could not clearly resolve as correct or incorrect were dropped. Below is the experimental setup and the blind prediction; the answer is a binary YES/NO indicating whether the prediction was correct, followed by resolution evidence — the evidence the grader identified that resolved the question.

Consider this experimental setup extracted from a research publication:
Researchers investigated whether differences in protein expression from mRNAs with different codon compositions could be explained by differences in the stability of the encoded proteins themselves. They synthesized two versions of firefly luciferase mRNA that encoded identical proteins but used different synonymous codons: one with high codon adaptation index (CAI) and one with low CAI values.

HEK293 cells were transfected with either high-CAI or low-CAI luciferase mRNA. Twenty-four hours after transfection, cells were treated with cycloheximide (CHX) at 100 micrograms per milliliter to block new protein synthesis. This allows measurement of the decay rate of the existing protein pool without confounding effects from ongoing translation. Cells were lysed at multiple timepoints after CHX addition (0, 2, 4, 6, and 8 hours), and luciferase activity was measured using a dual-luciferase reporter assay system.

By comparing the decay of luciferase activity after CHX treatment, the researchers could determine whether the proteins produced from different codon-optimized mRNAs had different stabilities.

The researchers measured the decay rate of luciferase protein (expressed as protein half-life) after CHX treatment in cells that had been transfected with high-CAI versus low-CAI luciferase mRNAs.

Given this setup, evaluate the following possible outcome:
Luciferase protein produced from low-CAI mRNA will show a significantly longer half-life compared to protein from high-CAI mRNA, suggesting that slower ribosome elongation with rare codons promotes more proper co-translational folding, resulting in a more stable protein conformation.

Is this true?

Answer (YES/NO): NO